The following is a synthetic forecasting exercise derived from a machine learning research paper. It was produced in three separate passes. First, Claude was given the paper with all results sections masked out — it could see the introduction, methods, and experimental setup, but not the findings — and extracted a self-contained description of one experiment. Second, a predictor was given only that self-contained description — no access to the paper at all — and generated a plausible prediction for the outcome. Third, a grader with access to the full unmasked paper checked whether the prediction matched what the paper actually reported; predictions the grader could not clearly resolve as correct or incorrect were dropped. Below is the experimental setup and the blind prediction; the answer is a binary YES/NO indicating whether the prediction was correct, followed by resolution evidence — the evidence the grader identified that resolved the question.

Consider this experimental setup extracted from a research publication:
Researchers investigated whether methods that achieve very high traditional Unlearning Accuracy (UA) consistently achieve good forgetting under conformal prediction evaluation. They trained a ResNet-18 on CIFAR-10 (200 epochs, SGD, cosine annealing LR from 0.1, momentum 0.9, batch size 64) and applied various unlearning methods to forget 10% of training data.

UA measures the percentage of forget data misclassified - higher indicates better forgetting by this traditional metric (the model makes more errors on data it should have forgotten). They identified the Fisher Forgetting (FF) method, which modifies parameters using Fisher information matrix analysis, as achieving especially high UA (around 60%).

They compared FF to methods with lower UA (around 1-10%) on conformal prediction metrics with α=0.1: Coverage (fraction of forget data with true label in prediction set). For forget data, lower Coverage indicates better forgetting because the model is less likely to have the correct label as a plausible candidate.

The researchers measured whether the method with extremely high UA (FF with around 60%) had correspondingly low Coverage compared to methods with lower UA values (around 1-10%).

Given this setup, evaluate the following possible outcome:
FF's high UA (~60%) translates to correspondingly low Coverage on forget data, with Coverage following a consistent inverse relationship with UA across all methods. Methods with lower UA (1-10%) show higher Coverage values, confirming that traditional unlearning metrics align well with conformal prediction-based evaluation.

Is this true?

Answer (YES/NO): NO